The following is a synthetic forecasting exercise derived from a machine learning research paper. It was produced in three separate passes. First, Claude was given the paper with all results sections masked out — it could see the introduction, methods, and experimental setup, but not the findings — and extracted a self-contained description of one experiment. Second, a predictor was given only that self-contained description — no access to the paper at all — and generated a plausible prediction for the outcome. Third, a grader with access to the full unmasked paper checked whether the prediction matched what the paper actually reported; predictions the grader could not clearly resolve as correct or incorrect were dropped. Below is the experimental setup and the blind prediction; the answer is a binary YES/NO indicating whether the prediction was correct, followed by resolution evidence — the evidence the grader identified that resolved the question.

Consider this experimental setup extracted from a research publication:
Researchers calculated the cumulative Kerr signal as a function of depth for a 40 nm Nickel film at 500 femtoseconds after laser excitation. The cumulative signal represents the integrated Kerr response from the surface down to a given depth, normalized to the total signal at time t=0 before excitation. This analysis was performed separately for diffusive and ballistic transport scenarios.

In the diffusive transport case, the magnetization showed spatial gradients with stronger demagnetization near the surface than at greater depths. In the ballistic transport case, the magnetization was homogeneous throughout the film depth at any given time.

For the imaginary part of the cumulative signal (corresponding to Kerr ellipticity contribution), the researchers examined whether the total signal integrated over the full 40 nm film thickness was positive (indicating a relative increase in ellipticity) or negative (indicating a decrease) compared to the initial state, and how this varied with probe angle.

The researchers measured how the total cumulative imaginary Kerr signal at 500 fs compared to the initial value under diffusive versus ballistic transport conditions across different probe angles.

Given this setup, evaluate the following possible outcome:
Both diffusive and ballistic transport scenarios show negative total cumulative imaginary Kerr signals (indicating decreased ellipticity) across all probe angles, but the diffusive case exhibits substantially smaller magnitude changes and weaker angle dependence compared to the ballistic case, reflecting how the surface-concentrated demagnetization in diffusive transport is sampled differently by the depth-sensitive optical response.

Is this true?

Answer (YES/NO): NO